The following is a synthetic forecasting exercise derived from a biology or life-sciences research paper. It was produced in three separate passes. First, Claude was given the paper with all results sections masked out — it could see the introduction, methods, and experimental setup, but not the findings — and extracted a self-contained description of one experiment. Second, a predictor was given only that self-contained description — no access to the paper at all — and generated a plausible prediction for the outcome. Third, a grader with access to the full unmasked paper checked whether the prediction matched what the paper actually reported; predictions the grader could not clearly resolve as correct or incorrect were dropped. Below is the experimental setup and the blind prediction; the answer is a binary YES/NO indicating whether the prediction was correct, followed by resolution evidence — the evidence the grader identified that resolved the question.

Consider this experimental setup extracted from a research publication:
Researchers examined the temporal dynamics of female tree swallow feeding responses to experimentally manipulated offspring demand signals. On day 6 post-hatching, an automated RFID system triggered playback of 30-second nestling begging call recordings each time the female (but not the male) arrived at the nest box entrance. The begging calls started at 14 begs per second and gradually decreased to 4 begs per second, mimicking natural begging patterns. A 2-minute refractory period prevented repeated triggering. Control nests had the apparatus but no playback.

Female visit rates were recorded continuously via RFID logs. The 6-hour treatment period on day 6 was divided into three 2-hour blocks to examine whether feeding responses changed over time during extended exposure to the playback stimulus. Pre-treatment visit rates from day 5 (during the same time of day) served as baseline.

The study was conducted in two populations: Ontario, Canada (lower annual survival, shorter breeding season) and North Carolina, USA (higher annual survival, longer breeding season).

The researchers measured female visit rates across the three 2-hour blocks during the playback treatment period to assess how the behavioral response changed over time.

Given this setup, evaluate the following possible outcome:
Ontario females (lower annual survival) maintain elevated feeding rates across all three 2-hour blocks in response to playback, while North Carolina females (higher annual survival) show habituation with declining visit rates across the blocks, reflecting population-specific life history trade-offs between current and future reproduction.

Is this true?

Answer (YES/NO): NO